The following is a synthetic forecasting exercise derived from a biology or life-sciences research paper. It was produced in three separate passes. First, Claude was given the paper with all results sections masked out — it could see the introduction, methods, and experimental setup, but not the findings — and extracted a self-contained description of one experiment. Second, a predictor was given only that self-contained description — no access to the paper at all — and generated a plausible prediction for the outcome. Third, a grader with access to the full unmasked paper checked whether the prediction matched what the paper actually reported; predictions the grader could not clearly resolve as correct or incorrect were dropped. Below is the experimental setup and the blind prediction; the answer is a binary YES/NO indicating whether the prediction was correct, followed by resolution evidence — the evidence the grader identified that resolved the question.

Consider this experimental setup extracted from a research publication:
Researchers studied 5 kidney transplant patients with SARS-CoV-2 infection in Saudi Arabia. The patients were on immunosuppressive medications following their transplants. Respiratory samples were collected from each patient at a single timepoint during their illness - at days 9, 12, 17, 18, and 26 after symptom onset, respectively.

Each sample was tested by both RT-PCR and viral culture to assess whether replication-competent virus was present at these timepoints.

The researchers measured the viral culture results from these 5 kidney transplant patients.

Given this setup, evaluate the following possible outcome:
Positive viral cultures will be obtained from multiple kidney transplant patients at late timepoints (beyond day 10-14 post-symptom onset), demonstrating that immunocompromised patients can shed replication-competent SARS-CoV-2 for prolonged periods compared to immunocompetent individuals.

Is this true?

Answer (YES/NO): NO